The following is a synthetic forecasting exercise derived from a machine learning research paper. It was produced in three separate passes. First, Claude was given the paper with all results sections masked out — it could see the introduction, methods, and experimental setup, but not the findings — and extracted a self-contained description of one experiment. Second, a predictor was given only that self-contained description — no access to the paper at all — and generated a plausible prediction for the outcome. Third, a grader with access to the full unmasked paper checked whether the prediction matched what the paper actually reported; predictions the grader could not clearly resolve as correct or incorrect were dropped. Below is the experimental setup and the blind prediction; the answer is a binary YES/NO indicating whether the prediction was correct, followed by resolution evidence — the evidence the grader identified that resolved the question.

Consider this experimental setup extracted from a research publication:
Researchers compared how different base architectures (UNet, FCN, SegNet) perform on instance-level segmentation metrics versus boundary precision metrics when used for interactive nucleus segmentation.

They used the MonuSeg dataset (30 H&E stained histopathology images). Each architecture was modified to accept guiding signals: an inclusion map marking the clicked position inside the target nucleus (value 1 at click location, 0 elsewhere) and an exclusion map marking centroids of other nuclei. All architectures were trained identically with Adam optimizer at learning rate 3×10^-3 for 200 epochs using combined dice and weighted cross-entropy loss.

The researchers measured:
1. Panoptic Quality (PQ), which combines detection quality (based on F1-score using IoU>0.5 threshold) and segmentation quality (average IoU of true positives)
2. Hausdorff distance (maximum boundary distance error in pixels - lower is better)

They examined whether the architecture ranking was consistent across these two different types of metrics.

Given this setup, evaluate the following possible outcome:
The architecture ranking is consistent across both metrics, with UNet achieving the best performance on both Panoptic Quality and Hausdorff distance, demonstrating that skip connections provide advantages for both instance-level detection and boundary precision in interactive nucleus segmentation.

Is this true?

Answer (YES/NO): NO